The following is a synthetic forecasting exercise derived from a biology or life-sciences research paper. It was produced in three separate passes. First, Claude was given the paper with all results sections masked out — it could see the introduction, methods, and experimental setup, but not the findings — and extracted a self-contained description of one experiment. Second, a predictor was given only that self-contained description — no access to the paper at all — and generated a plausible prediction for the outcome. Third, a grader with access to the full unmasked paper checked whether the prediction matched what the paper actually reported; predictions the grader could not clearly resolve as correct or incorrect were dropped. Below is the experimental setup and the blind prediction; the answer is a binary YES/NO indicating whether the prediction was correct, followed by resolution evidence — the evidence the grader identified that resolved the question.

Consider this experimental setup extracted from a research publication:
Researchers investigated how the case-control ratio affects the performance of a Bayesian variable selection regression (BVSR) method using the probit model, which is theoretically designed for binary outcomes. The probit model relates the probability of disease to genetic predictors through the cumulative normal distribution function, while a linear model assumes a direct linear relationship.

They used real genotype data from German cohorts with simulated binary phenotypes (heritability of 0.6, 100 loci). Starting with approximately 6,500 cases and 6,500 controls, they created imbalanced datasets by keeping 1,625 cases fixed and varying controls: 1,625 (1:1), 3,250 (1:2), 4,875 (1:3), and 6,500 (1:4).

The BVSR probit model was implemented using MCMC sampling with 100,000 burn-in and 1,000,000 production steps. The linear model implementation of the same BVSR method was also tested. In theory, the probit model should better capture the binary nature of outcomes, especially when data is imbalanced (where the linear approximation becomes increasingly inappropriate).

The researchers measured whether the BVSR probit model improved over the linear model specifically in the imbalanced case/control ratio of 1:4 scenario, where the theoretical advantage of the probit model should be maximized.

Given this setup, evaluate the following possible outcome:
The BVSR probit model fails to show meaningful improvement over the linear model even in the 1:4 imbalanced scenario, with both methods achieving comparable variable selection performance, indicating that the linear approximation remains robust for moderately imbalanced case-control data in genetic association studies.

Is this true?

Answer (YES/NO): YES